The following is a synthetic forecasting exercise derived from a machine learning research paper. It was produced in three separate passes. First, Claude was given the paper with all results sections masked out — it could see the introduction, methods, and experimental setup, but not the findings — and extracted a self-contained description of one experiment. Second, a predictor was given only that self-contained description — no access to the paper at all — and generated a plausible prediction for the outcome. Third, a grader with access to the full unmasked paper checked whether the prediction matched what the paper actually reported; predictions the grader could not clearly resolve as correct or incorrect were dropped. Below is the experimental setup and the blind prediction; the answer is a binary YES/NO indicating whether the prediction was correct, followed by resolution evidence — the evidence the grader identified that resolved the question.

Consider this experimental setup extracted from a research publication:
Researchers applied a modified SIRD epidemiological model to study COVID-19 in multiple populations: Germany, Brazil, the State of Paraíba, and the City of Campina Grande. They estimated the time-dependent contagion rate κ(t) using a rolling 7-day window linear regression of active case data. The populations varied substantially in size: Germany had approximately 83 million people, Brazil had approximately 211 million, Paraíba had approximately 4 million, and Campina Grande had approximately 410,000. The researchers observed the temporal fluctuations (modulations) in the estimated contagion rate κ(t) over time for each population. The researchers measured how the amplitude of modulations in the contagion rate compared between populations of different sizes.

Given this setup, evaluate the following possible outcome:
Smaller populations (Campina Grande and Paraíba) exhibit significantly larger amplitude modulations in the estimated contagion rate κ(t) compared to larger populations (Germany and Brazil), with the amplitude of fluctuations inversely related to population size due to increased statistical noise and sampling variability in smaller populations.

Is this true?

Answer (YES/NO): YES